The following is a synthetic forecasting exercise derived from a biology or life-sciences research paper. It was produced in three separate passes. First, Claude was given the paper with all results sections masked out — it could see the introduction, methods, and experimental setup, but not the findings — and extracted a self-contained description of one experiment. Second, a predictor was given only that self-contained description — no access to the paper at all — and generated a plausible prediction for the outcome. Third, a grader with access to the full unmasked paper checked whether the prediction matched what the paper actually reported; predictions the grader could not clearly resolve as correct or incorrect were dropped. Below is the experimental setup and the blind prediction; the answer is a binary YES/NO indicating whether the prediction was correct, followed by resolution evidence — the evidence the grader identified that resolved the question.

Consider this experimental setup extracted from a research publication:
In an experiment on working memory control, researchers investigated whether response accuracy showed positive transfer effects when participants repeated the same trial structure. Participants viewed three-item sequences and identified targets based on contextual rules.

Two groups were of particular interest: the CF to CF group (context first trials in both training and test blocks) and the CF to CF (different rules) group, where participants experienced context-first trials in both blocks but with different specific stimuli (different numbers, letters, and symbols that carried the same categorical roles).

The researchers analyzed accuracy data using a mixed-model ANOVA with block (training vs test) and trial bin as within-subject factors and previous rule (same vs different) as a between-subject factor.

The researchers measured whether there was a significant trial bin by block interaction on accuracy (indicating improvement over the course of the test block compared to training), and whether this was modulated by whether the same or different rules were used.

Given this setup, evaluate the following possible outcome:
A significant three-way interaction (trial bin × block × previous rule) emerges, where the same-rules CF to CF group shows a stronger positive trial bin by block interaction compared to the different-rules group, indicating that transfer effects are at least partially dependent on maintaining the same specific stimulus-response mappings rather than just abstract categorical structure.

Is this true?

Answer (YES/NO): NO